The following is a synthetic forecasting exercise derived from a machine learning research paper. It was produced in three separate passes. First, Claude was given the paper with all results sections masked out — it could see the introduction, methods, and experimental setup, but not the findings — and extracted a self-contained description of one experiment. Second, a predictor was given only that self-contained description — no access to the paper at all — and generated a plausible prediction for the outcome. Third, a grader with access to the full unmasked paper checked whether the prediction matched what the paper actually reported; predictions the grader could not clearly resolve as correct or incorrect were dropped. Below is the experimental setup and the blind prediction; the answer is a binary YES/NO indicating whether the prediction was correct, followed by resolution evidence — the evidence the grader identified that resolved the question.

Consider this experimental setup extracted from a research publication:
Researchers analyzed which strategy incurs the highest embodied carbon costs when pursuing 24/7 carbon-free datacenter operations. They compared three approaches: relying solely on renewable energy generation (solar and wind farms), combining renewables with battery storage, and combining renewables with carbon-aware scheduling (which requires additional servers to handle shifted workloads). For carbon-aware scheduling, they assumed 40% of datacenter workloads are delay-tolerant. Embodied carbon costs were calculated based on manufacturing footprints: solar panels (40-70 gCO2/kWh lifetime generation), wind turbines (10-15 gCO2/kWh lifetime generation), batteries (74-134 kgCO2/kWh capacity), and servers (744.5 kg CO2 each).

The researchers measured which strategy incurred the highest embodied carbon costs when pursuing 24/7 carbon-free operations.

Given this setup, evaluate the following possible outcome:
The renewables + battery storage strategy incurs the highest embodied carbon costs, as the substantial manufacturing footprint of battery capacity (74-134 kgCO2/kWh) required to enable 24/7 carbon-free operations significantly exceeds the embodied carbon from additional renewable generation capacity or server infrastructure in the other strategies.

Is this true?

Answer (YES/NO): NO